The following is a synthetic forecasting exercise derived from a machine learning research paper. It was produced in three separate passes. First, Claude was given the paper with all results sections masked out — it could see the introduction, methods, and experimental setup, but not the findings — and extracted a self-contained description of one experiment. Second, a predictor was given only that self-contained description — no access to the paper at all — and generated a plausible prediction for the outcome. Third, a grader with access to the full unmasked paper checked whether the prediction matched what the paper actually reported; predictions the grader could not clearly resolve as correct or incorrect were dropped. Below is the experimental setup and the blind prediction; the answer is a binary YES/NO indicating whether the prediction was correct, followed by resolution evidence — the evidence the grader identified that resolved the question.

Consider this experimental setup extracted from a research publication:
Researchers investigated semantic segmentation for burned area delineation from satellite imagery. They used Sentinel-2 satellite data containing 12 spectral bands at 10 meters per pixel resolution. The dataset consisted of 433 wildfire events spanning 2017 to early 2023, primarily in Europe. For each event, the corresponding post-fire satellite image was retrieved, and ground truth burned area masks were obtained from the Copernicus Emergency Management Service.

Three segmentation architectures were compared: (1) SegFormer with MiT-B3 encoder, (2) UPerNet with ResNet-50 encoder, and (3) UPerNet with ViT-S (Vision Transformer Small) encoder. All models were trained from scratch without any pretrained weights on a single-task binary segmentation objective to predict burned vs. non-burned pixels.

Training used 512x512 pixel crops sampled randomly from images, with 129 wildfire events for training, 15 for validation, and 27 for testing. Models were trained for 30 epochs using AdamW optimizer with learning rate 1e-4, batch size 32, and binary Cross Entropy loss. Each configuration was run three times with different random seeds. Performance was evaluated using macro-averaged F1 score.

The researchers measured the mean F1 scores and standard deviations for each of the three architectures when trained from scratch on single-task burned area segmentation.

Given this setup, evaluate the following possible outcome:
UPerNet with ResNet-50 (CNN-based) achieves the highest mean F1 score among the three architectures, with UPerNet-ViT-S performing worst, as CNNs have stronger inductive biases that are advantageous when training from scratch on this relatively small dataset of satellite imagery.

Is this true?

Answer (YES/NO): NO